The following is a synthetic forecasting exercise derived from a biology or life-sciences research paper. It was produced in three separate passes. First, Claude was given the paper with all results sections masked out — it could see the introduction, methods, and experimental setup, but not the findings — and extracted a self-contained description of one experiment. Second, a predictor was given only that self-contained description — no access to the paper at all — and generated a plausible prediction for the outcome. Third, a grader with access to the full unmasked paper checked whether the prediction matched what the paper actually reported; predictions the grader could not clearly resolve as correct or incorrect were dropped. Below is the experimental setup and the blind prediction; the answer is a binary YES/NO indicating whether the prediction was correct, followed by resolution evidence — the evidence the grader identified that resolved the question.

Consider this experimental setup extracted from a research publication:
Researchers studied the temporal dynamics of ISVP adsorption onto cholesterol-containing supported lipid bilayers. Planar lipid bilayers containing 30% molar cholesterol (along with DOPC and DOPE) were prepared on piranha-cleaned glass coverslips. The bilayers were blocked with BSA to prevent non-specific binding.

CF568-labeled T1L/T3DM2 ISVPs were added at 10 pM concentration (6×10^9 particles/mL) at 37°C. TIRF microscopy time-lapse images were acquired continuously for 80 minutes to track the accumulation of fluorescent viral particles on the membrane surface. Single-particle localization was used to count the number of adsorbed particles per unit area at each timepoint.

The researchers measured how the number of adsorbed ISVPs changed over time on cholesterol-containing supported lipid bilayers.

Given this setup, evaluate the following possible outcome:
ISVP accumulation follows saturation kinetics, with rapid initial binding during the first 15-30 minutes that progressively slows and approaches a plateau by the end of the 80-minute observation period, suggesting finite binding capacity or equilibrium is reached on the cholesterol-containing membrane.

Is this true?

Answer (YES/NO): NO